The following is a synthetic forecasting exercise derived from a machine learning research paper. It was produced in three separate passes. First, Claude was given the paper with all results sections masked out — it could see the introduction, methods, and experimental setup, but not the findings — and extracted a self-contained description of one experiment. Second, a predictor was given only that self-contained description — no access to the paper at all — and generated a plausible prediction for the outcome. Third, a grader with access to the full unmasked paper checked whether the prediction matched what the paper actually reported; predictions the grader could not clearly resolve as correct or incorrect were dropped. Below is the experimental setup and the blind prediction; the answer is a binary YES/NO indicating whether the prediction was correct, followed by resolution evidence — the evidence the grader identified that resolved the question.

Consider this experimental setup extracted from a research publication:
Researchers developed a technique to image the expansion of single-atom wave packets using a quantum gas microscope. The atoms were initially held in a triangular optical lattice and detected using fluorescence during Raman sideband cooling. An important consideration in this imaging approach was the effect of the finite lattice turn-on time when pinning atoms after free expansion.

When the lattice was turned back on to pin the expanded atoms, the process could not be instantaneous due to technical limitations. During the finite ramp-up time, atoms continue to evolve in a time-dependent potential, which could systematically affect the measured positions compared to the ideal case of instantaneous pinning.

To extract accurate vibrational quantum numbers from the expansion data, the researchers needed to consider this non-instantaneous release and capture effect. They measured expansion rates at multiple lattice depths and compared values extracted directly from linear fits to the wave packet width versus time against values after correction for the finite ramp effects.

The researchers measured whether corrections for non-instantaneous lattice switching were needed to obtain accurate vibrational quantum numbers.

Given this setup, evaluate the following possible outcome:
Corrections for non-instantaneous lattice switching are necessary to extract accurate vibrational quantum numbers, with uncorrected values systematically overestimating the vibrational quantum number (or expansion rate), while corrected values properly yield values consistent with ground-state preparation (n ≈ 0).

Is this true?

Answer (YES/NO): NO